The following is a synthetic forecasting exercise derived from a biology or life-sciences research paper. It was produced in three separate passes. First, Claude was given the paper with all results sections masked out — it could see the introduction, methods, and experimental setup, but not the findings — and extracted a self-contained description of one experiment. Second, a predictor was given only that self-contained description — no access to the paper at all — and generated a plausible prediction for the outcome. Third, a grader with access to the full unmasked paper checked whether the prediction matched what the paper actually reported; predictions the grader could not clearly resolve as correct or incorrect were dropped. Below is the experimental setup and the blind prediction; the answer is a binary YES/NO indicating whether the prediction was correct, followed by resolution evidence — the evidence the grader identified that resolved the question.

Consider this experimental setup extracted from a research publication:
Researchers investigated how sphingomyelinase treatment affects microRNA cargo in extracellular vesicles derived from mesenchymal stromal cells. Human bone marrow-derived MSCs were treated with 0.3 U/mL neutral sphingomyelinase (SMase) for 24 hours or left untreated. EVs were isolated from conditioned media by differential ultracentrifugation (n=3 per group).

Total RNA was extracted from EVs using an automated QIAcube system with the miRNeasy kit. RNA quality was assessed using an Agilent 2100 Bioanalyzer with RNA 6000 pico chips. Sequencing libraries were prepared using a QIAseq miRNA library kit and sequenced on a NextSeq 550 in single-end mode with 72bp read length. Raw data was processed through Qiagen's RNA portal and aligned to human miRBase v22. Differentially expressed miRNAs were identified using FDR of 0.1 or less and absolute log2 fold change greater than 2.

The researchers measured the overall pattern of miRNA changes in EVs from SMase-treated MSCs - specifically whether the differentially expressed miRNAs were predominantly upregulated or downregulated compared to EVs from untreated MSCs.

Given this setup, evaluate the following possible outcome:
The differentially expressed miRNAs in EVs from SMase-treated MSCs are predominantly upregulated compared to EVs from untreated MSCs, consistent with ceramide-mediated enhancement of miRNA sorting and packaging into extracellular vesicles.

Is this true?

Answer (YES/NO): YES